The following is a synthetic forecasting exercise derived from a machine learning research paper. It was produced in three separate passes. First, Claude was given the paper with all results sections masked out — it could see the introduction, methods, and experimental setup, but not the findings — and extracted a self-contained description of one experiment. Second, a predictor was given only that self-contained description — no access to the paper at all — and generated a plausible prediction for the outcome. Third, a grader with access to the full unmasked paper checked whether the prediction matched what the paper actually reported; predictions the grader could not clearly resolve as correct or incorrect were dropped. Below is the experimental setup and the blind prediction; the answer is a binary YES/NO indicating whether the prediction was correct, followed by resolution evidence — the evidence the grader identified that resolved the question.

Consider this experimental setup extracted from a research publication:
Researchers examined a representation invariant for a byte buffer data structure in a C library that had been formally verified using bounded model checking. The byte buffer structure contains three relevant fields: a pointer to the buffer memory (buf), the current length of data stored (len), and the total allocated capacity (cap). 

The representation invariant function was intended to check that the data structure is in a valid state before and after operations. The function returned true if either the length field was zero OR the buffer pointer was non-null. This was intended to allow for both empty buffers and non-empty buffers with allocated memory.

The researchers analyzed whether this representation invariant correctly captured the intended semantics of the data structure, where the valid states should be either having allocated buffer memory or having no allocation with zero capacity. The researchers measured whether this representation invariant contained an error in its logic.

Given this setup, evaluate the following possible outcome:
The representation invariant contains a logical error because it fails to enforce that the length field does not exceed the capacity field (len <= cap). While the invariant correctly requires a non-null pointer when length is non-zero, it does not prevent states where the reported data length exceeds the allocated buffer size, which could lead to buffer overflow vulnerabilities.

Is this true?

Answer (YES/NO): NO